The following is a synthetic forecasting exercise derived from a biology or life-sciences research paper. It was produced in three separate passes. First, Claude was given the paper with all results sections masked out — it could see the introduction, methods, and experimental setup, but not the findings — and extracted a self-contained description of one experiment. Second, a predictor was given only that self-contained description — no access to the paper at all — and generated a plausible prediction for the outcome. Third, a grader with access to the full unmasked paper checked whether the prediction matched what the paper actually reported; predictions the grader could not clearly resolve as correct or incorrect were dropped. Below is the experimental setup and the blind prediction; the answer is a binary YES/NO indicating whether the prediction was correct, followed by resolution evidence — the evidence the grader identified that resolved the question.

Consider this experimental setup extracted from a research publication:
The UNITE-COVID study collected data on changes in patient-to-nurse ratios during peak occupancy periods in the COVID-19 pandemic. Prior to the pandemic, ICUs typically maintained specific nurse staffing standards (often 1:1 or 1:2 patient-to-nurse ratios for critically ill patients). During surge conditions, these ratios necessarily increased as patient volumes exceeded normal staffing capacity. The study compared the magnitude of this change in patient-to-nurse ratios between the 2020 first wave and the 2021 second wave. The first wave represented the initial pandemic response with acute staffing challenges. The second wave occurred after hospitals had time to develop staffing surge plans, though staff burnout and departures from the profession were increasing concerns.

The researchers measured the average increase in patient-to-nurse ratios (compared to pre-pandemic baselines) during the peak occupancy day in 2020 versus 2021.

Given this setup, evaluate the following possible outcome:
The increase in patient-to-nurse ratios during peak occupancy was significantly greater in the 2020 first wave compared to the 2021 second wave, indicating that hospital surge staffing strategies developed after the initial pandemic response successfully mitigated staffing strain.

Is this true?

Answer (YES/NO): NO